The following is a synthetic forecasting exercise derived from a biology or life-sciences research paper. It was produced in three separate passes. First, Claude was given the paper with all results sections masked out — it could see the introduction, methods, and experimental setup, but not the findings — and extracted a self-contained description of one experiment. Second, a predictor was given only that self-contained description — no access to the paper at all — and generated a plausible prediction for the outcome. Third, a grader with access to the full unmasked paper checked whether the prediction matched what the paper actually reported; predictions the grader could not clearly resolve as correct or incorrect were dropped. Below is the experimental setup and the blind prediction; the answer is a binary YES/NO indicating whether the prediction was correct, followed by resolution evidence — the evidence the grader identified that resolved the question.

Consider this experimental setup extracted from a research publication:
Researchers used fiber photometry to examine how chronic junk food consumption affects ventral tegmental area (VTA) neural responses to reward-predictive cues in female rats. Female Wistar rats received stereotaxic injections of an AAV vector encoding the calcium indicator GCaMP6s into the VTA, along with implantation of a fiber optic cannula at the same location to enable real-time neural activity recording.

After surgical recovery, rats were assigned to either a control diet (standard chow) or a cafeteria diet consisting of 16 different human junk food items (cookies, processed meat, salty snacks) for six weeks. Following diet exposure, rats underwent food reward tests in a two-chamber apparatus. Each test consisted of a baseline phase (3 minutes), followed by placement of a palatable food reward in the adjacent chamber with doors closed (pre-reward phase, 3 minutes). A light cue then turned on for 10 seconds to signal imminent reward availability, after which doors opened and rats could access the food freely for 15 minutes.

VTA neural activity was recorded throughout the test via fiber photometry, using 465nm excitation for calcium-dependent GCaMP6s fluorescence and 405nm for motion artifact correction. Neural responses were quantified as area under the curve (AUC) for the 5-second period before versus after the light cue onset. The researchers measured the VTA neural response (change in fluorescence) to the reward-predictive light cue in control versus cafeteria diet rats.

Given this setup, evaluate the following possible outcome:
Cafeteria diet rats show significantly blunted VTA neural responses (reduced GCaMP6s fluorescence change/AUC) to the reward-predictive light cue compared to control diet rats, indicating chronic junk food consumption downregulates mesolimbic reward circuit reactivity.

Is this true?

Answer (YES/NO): YES